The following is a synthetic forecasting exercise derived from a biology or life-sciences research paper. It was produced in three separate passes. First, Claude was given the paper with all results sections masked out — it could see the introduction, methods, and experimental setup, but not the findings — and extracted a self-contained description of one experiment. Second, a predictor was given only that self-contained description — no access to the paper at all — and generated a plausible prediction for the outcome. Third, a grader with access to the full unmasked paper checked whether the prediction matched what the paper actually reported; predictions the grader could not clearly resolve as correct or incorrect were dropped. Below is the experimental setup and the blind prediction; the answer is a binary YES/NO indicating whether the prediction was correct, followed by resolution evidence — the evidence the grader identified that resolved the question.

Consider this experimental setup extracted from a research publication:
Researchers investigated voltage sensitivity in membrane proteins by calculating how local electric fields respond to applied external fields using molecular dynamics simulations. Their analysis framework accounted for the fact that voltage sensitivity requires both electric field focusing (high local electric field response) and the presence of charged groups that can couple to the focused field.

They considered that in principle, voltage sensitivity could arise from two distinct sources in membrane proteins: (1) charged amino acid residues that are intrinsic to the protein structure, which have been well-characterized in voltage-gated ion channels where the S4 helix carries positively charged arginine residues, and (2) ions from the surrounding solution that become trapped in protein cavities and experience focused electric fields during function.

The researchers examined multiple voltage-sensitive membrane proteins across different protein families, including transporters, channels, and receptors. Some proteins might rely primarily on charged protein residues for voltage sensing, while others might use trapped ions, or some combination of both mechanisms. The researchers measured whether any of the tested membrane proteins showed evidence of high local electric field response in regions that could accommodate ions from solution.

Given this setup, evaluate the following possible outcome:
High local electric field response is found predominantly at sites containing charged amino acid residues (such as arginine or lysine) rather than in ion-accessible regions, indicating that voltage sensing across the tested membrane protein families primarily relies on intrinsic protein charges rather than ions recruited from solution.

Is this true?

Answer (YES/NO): NO